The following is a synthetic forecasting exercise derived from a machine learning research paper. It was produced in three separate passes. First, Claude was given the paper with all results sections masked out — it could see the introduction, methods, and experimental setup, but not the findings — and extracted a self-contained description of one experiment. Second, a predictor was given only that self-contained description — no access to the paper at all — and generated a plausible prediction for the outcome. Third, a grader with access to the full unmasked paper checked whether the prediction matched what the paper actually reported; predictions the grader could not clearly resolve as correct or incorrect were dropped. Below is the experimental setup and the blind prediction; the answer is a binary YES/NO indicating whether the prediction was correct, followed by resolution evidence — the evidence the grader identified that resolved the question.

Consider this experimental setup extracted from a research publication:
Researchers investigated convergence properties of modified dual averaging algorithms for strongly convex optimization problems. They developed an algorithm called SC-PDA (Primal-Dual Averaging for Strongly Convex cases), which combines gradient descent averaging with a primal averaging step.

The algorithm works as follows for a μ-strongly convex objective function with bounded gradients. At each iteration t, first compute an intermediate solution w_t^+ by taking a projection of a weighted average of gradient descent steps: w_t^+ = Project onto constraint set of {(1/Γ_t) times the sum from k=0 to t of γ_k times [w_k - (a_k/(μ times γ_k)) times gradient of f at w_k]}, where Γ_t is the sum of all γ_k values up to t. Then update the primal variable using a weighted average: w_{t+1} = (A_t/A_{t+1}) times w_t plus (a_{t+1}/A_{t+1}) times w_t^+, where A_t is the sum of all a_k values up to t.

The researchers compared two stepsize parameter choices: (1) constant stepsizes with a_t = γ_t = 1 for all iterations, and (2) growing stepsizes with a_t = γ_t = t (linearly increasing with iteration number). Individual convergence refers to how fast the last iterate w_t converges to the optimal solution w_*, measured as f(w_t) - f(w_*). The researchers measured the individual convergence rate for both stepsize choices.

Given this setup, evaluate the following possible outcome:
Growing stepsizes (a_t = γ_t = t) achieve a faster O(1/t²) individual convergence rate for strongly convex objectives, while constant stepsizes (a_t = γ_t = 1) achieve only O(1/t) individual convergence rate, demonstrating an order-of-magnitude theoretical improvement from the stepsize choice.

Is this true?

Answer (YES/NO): NO